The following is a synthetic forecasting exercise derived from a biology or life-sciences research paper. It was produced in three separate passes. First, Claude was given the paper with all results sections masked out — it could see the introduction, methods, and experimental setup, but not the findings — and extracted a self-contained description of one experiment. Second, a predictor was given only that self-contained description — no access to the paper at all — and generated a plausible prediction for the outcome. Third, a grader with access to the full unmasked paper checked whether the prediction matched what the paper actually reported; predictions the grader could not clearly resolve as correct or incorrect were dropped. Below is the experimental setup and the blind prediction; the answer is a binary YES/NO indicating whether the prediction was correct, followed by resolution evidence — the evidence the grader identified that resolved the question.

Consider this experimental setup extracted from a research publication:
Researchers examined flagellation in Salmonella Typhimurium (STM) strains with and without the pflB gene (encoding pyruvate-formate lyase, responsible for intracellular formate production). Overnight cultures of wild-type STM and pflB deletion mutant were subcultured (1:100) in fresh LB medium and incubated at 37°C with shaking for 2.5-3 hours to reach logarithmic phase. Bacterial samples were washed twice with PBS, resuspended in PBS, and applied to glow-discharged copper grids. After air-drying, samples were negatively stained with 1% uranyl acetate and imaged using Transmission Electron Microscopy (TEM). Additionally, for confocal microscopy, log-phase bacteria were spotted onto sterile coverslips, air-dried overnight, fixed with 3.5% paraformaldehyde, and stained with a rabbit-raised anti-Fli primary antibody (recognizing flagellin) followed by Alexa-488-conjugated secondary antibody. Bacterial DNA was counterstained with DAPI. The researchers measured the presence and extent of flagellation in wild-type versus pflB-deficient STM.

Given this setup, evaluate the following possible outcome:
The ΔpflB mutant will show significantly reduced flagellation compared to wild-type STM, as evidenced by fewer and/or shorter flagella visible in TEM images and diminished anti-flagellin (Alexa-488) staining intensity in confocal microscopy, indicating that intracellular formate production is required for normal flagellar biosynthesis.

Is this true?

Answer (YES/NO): YES